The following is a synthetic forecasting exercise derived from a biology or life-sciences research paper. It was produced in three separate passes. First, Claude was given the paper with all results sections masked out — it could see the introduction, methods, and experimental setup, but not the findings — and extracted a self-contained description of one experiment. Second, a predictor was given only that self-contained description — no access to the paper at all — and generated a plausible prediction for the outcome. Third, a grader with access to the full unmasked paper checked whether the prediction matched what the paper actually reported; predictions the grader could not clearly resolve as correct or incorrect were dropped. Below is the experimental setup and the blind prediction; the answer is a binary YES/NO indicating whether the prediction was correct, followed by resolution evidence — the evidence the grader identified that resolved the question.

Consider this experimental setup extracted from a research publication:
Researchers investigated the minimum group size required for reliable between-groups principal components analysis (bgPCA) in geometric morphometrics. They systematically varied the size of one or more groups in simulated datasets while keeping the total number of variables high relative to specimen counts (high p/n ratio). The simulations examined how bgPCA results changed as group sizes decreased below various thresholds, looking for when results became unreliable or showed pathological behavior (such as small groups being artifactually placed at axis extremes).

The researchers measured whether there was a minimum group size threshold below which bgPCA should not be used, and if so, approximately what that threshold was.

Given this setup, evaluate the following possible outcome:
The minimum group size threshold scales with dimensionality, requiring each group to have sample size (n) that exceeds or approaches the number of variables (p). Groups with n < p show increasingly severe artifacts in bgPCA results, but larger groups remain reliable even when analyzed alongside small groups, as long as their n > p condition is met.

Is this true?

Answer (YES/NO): NO